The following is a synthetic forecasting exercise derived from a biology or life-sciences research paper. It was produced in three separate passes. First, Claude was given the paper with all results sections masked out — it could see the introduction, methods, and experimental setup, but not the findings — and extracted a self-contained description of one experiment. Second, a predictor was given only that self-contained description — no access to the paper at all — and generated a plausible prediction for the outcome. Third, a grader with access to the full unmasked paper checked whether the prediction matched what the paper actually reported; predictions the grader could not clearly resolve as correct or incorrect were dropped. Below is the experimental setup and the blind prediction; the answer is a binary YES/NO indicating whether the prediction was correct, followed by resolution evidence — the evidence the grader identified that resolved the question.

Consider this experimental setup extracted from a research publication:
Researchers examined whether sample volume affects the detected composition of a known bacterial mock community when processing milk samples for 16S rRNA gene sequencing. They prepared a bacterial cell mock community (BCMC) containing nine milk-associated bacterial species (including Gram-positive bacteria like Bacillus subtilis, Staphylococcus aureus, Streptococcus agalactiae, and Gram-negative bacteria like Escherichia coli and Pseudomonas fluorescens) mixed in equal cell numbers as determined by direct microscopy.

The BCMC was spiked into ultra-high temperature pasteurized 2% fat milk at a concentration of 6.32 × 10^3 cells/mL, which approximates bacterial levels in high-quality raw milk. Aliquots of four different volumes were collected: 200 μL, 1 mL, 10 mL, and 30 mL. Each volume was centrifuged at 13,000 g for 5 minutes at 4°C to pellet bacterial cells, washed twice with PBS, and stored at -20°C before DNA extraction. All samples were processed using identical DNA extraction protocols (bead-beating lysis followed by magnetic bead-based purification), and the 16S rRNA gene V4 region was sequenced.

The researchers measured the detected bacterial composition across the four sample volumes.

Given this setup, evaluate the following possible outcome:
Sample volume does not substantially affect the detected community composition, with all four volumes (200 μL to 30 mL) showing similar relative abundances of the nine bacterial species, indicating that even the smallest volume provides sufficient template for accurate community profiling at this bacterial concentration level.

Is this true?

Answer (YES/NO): NO